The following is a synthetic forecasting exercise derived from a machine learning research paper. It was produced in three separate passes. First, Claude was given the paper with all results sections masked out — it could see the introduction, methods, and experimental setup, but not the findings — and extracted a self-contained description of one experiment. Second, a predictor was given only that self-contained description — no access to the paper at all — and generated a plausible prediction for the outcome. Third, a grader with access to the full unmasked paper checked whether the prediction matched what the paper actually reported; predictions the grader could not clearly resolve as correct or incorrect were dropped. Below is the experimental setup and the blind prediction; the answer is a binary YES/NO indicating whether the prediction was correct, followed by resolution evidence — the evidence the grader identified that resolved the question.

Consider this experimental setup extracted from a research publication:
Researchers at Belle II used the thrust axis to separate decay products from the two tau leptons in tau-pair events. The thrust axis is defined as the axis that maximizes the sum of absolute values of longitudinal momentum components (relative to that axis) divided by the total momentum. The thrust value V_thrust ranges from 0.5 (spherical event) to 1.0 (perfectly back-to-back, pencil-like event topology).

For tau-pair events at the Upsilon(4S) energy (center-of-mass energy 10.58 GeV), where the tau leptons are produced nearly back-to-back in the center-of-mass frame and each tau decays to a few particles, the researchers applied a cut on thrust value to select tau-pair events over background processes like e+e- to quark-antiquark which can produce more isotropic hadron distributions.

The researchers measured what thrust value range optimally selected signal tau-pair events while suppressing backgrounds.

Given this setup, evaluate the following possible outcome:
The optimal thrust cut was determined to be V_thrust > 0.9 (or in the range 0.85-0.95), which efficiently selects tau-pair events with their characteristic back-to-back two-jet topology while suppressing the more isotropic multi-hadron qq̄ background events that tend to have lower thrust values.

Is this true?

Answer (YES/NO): NO